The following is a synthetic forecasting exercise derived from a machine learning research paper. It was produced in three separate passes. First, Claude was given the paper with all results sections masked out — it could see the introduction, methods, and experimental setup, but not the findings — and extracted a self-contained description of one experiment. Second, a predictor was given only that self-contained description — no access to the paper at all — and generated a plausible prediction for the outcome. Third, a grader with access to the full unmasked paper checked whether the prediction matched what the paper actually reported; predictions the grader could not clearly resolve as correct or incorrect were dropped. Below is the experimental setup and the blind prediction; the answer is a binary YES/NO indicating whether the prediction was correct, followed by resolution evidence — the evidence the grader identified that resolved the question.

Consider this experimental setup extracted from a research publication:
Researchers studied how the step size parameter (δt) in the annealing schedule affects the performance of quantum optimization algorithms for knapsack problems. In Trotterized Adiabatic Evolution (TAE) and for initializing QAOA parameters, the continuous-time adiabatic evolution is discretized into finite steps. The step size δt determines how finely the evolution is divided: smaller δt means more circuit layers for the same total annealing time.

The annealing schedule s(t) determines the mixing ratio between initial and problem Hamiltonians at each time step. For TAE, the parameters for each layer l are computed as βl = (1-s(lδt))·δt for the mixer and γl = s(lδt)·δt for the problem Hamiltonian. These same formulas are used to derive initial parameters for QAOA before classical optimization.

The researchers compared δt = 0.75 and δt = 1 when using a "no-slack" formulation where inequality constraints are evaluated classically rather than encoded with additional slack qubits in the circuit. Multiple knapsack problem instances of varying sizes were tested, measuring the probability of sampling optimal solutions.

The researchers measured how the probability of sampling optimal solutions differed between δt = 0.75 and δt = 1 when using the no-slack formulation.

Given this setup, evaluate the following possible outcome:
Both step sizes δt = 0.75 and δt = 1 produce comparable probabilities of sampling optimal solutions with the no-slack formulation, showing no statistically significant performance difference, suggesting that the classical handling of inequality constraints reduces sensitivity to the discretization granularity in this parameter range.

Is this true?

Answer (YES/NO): NO